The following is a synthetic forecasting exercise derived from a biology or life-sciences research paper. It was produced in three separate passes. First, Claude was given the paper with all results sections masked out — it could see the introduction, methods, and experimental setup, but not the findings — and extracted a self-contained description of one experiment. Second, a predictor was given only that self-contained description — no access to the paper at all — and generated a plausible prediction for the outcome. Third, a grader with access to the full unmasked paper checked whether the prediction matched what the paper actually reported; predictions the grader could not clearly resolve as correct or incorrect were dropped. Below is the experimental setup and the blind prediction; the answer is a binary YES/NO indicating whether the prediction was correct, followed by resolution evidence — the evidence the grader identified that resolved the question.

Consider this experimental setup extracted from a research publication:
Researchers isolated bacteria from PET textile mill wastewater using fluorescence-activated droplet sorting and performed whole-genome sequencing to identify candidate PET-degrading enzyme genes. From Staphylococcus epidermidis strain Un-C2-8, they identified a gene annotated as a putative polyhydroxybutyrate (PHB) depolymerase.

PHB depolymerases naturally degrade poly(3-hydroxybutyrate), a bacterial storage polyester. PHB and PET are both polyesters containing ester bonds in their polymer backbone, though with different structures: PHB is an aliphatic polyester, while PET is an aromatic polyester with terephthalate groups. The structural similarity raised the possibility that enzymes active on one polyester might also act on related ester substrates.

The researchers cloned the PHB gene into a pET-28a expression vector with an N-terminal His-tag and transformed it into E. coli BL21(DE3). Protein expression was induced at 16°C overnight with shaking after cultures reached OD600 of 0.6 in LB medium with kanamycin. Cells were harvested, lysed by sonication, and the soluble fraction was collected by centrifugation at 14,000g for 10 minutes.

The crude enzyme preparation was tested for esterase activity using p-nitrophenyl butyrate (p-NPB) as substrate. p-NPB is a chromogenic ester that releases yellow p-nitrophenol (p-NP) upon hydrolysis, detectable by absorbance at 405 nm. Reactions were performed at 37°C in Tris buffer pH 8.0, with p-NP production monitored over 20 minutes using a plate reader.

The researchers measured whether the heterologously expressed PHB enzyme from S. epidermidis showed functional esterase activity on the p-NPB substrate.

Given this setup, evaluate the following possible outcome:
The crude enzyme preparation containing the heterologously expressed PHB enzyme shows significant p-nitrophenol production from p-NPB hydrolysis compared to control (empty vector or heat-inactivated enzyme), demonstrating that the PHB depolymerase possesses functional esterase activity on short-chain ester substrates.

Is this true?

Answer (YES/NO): YES